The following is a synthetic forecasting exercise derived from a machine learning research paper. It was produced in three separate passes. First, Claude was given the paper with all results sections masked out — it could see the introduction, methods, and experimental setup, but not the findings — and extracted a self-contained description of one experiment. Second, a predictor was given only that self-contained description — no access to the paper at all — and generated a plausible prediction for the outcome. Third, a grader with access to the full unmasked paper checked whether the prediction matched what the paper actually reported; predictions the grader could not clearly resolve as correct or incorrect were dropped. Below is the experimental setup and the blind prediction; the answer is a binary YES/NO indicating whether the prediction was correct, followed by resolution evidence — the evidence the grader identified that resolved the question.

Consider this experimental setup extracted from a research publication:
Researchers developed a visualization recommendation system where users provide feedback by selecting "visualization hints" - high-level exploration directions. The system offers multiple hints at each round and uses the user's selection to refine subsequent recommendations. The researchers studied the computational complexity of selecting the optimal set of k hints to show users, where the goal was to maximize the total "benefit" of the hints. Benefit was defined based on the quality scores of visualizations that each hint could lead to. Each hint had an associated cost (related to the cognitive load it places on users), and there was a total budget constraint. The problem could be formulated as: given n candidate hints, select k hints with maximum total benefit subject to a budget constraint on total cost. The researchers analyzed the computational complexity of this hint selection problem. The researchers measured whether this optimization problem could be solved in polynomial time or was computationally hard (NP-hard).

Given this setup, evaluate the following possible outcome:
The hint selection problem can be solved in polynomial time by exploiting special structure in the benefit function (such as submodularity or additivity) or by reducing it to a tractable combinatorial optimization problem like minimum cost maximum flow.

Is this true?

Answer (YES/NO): NO